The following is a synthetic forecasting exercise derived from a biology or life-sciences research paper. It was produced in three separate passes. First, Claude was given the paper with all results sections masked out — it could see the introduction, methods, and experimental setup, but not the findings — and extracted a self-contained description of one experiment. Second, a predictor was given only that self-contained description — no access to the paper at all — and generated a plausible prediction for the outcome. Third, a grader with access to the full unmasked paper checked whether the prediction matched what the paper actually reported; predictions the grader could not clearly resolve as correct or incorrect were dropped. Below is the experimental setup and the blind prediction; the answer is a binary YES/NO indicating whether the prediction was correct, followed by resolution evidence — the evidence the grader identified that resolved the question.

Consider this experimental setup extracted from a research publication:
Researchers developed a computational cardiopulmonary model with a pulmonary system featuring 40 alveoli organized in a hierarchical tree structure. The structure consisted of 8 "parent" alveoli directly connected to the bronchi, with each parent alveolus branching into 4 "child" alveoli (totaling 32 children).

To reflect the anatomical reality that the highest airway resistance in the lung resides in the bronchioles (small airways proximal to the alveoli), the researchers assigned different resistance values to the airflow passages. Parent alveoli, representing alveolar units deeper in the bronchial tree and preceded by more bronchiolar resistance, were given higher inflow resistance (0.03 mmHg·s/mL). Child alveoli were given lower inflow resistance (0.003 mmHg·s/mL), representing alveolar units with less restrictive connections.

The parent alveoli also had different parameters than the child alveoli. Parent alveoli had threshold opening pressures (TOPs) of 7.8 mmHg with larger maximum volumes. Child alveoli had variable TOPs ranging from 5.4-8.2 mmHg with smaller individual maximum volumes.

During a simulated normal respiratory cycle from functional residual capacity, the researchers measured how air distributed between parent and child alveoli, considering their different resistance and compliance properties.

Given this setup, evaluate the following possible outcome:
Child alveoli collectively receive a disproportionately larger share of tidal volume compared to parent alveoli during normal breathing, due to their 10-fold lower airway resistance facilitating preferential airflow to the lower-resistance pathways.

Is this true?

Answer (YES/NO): NO